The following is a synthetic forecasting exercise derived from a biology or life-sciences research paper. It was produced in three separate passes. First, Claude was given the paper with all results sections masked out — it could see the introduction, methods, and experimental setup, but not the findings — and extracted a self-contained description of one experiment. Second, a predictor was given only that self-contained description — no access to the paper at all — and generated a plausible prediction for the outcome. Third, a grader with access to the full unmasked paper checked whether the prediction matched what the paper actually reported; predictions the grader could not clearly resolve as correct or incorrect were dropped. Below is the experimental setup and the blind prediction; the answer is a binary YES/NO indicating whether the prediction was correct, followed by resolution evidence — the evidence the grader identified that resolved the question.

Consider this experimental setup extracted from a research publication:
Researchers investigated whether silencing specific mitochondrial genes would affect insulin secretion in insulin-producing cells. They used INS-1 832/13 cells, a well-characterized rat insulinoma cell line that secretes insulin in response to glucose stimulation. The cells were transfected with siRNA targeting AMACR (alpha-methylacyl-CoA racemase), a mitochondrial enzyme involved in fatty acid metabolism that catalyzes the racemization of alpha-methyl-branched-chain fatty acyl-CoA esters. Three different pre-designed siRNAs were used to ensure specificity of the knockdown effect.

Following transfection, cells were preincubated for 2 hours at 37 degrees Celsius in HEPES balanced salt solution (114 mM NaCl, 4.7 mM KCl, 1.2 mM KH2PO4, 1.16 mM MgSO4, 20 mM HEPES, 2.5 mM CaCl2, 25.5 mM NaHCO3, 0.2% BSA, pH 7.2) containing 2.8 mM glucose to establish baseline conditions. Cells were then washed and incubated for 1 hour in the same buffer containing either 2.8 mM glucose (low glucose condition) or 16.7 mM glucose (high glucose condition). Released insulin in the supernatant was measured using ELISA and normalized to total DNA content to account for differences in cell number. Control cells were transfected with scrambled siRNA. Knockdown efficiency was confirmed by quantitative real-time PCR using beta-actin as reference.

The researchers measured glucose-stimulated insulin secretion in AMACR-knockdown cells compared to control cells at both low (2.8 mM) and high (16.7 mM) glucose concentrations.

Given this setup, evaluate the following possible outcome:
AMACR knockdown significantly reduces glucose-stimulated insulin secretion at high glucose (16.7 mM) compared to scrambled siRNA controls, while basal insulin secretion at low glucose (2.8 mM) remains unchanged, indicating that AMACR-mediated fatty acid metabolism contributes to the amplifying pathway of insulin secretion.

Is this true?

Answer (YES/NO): YES